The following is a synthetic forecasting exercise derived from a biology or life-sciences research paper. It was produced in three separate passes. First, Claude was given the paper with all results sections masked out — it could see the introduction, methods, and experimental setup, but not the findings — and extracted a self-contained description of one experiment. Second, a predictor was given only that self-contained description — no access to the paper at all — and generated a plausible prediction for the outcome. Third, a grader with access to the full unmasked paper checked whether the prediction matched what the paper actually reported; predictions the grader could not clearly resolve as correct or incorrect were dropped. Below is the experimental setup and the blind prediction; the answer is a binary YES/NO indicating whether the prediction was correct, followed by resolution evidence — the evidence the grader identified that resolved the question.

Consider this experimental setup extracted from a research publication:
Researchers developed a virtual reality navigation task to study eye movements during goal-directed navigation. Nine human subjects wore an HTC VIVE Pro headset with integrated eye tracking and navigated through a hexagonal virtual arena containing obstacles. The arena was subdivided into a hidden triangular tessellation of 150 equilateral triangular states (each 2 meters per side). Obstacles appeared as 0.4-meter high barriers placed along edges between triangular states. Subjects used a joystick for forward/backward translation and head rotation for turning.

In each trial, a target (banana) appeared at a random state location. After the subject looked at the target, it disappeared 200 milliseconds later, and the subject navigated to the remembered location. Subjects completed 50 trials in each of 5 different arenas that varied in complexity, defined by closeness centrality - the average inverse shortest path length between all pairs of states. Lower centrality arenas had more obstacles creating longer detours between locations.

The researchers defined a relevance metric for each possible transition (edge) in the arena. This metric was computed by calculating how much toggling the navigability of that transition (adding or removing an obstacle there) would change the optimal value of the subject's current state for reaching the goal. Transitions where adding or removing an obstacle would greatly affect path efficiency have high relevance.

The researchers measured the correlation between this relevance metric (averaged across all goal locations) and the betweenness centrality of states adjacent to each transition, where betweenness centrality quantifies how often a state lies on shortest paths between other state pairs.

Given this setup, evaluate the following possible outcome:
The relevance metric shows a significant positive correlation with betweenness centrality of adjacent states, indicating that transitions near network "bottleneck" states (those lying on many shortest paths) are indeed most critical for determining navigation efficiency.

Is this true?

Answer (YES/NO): YES